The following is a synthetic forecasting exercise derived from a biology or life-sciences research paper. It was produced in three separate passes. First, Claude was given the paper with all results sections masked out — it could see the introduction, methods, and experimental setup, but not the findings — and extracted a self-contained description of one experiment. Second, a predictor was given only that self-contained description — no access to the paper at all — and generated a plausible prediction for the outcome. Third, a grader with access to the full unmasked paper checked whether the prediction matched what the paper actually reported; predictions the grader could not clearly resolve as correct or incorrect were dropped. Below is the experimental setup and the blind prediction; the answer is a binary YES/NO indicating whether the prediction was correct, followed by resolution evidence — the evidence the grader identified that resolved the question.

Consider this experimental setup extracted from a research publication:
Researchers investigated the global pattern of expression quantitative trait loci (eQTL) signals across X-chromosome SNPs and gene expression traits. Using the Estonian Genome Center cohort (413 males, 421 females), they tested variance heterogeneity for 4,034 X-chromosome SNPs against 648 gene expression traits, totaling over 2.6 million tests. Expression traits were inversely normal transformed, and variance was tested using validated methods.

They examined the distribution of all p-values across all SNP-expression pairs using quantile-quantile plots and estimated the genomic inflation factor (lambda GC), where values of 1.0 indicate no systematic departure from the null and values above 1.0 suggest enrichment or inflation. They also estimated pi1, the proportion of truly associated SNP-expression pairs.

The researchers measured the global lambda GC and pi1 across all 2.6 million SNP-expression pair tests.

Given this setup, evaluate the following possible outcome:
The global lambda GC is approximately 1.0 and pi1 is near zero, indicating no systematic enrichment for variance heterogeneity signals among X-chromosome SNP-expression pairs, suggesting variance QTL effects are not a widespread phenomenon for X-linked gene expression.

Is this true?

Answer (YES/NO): YES